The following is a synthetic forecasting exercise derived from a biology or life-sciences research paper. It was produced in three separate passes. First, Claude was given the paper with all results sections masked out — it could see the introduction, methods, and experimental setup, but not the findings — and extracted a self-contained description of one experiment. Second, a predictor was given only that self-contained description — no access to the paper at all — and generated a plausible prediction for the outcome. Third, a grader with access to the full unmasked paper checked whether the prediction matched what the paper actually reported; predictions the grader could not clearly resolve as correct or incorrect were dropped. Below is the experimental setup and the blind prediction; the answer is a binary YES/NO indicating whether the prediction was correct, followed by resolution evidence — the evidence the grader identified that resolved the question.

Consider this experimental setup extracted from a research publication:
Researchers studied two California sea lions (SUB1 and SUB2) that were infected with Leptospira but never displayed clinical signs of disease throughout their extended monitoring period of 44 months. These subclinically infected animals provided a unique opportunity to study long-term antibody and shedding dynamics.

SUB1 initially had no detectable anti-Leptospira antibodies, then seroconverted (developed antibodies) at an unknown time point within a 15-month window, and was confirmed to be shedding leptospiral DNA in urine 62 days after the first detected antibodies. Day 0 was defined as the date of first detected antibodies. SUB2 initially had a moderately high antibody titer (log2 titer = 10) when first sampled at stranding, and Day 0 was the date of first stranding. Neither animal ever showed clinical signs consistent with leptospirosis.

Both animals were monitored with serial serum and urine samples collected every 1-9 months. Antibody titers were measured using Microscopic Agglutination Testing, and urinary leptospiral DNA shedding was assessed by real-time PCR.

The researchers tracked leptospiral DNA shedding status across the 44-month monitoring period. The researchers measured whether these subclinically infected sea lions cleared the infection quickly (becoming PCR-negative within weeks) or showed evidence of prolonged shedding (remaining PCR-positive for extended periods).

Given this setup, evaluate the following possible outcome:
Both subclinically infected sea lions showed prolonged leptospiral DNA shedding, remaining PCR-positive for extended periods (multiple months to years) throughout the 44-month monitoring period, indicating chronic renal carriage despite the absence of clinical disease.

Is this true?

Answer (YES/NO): NO